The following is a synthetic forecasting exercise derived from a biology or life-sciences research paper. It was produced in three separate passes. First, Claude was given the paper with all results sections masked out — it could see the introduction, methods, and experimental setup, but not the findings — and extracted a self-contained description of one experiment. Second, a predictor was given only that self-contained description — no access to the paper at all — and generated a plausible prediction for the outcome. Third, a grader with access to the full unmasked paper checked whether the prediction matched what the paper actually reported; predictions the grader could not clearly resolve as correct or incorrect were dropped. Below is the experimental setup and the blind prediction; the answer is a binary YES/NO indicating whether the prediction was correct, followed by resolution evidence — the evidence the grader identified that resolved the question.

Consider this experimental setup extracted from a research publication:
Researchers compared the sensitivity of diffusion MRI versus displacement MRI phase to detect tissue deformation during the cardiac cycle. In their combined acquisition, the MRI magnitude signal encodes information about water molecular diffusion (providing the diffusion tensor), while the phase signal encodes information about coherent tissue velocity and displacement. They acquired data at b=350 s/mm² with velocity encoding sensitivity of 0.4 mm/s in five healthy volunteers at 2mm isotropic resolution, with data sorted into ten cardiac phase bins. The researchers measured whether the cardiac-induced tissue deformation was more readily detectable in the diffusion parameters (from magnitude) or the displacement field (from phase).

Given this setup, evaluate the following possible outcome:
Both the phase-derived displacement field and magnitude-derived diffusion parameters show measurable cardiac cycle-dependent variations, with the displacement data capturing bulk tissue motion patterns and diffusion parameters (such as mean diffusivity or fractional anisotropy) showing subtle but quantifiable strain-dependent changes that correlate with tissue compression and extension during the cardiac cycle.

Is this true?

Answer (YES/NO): NO